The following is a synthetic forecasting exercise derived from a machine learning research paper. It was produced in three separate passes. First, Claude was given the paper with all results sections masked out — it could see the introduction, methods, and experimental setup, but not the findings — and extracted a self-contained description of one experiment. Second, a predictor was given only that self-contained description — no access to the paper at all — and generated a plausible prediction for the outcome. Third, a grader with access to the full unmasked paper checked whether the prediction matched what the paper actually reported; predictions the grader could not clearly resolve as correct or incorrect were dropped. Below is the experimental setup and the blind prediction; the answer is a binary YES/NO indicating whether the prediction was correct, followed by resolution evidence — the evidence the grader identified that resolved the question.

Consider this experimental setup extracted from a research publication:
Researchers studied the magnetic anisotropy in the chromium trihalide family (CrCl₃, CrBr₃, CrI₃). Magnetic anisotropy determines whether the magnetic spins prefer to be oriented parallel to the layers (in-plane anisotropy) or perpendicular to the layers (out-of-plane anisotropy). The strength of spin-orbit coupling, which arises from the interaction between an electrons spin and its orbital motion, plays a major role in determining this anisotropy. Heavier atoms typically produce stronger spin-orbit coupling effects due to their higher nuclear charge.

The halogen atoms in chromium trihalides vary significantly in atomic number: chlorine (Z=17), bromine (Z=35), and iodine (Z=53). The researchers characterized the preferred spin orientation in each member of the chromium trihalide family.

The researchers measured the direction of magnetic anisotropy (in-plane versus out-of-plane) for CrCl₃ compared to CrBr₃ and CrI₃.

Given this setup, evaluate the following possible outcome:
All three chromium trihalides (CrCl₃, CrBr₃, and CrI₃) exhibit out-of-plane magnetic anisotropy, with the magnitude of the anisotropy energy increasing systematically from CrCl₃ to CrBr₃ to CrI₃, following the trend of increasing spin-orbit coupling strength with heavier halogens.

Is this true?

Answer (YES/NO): NO